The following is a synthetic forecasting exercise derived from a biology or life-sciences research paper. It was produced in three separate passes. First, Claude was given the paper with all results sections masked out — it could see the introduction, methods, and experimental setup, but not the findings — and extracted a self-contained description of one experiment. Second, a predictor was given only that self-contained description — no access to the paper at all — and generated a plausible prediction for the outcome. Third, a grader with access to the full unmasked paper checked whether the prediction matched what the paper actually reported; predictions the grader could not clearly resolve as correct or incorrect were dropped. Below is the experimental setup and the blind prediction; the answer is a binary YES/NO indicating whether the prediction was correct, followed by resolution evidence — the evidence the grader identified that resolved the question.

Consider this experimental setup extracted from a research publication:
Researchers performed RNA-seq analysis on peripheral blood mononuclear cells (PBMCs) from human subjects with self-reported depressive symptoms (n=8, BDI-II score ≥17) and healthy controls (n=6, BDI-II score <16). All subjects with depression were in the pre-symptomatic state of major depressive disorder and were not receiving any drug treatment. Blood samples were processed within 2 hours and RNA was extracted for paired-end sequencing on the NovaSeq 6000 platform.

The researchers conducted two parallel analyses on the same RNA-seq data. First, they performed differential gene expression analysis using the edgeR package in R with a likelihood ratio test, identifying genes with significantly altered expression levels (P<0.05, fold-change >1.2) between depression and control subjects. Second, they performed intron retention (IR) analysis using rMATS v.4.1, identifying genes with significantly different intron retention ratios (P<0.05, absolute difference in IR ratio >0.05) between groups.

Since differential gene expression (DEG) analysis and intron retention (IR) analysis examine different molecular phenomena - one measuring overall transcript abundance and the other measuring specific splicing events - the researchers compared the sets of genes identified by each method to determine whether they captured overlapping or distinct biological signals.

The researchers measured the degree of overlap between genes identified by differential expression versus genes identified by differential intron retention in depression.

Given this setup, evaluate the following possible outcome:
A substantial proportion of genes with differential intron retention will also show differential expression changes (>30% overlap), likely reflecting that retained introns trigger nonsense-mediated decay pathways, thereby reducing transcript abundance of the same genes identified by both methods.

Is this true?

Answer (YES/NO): NO